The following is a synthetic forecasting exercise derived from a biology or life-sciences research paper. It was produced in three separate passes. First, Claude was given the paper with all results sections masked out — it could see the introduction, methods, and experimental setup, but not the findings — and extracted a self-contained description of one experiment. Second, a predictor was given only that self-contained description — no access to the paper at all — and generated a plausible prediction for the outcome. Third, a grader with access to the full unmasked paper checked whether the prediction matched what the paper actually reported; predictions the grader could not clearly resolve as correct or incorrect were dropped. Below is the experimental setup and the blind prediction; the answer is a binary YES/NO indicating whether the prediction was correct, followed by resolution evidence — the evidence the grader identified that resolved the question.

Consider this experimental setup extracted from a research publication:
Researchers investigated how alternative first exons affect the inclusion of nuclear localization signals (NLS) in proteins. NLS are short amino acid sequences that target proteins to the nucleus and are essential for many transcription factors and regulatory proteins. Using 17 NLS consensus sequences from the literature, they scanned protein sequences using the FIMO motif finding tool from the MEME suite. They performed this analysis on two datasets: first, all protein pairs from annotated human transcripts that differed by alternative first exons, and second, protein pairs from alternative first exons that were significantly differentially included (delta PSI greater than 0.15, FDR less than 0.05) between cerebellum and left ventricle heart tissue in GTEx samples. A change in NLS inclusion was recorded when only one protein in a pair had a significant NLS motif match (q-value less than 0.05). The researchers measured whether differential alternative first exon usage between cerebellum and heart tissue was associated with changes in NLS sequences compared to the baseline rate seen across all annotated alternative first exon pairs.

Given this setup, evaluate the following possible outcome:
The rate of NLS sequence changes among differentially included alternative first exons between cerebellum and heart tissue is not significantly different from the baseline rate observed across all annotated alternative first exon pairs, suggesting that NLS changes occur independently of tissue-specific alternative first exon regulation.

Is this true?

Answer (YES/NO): NO